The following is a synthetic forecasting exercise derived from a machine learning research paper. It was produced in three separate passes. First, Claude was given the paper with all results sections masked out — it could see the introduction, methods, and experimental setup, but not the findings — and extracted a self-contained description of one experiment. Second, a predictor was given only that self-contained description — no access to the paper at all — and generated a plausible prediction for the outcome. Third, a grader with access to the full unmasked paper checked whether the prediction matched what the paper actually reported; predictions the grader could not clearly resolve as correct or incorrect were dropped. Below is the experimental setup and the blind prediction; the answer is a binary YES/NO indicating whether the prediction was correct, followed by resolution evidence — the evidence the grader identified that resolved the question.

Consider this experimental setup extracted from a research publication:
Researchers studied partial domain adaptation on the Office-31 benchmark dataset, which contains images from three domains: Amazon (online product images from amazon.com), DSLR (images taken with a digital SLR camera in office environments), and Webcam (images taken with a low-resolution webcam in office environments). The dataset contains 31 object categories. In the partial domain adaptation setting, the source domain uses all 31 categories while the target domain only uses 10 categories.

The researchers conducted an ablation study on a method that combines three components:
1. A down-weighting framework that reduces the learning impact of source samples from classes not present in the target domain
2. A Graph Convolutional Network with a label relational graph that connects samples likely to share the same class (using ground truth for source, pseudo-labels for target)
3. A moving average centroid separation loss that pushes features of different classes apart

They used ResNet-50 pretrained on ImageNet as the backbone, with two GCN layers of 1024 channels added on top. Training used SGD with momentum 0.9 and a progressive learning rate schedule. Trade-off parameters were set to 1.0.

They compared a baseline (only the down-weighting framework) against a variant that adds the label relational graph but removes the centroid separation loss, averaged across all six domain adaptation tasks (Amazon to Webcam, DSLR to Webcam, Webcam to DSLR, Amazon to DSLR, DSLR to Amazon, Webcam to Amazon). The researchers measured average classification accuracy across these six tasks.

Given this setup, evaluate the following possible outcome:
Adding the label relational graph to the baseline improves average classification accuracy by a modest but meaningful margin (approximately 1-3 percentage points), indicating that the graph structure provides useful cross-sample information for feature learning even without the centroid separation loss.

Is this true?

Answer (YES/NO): YES